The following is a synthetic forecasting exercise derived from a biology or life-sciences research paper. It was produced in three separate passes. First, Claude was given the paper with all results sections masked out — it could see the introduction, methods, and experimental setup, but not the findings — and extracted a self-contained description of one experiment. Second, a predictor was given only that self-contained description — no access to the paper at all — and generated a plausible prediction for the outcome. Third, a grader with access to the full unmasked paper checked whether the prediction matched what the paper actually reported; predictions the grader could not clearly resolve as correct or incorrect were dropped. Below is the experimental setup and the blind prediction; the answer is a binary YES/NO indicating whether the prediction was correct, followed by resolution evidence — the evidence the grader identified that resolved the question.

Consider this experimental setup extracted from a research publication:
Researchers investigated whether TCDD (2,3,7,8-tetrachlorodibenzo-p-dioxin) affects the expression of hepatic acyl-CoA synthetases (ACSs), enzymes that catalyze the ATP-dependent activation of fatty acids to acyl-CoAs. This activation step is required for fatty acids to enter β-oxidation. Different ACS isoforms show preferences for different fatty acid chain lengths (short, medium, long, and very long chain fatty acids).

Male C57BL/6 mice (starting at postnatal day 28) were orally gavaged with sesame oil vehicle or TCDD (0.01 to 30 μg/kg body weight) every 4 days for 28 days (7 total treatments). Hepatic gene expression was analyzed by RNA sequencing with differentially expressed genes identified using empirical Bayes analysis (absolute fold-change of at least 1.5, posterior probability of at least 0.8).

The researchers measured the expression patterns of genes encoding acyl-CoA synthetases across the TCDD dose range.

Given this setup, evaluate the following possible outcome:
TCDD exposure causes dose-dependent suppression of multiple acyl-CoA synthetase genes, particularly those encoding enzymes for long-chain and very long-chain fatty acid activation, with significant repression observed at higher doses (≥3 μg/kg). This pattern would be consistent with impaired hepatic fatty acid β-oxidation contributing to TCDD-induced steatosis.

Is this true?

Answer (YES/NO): YES